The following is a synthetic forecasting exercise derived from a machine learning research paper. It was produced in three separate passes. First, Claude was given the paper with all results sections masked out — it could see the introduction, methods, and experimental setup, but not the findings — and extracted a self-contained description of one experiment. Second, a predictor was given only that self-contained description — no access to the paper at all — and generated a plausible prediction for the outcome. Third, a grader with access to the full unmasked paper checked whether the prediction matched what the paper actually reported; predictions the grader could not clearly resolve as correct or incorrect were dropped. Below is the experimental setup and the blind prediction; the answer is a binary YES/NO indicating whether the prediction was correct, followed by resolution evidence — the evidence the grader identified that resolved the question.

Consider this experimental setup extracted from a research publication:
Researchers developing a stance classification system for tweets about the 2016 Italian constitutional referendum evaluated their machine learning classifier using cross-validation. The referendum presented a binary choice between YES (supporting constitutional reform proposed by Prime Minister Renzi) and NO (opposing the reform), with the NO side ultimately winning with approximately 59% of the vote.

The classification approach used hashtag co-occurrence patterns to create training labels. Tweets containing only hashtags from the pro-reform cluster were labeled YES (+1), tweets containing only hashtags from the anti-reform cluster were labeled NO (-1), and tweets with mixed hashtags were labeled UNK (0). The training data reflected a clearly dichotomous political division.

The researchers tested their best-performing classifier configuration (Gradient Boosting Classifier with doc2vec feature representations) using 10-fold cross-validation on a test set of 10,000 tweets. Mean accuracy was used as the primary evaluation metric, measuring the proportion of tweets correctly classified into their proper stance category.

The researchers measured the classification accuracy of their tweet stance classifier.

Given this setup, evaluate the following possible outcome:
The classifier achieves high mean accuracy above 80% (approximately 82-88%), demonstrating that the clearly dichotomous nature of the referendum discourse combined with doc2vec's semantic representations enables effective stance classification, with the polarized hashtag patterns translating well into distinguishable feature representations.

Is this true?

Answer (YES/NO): NO